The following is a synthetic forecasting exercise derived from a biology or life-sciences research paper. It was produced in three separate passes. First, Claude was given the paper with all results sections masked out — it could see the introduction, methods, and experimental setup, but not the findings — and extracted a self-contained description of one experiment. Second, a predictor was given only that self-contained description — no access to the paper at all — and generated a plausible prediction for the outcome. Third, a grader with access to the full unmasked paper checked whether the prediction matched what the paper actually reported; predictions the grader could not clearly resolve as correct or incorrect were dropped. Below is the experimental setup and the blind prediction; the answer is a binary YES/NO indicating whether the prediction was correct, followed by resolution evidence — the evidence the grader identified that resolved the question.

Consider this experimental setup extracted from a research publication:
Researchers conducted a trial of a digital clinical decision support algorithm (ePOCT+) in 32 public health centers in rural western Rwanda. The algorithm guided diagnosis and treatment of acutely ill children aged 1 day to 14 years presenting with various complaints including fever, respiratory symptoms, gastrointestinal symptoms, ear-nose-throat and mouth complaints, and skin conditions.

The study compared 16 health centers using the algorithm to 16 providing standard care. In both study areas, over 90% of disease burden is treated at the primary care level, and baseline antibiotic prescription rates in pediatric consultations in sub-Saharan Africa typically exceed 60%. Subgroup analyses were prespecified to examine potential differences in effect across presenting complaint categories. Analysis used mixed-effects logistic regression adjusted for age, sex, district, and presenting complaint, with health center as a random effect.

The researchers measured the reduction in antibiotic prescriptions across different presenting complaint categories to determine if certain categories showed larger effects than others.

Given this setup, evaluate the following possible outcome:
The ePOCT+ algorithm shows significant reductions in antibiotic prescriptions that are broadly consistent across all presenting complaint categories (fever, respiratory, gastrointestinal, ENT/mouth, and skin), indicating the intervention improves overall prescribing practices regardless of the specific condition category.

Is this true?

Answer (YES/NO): NO